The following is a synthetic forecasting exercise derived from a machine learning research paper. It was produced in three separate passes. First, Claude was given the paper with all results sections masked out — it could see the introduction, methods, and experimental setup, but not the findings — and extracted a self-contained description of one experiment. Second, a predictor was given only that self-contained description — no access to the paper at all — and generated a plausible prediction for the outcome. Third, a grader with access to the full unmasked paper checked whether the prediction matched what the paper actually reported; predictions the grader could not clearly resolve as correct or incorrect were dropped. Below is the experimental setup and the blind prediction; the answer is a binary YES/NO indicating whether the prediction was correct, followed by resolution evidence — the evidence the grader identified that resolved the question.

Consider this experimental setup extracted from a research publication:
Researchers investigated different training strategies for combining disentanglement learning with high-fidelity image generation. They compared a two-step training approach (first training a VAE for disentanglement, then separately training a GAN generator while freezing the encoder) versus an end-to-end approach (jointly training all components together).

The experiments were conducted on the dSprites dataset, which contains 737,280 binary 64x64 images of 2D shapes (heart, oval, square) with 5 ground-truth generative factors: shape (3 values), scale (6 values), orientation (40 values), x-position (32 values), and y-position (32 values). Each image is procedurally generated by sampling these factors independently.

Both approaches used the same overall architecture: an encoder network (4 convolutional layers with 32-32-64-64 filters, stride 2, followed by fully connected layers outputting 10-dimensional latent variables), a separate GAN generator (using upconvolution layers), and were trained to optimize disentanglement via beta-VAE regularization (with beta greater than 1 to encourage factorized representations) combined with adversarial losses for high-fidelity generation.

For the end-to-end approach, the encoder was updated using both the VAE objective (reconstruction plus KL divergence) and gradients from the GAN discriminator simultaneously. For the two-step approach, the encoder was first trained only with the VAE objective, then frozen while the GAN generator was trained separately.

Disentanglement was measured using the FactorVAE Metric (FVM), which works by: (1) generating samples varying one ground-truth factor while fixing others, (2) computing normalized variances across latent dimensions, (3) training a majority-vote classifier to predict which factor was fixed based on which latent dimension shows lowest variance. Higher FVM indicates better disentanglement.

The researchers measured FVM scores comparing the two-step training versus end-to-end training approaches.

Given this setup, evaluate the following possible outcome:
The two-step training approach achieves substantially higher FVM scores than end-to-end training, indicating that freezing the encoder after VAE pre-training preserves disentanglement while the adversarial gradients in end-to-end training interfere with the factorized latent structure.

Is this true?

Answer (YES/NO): YES